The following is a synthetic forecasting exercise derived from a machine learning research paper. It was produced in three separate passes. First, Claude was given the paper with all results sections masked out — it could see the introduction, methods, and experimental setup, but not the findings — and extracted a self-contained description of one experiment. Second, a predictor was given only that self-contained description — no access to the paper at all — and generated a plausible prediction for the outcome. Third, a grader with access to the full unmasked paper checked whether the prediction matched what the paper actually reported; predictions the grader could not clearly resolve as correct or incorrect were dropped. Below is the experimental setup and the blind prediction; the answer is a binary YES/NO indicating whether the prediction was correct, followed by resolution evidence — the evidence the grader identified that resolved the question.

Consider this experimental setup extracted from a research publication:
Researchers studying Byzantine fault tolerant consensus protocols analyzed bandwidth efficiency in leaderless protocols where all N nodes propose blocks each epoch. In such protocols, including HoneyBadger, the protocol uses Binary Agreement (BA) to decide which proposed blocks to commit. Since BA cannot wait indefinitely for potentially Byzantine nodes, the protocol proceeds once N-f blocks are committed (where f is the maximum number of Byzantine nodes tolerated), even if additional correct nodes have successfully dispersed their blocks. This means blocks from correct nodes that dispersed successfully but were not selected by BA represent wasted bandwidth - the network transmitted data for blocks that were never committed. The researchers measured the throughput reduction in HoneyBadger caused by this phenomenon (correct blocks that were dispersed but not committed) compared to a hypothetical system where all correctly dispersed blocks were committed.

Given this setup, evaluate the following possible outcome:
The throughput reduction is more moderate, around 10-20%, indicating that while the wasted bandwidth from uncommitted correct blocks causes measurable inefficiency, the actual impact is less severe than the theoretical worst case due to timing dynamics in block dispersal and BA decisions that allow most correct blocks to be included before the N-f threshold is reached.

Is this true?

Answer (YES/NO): NO